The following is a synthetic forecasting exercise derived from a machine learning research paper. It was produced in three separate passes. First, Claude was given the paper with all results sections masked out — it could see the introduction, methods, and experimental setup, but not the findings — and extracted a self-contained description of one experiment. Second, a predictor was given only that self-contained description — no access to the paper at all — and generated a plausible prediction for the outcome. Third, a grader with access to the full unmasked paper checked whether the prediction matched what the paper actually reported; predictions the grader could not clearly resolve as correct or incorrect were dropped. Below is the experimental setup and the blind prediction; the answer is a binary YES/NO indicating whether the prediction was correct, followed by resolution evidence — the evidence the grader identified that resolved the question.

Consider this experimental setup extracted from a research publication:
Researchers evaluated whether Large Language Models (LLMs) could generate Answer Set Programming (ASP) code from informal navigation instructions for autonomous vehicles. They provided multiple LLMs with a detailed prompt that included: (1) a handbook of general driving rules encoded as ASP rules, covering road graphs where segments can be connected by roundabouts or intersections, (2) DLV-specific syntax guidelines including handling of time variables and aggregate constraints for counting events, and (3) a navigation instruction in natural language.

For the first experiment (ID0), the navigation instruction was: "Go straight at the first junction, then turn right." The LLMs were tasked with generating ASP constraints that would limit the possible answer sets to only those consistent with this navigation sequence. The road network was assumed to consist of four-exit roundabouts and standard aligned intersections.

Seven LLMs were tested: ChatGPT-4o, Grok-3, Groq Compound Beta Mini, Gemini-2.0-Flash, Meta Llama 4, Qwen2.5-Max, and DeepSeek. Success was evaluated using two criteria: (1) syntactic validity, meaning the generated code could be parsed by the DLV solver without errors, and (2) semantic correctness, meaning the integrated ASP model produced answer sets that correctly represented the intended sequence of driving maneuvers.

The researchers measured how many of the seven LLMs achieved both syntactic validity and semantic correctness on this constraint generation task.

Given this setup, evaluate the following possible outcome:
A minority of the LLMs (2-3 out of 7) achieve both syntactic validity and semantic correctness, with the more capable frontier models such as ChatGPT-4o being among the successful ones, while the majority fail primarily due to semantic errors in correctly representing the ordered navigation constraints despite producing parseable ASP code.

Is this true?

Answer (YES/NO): NO